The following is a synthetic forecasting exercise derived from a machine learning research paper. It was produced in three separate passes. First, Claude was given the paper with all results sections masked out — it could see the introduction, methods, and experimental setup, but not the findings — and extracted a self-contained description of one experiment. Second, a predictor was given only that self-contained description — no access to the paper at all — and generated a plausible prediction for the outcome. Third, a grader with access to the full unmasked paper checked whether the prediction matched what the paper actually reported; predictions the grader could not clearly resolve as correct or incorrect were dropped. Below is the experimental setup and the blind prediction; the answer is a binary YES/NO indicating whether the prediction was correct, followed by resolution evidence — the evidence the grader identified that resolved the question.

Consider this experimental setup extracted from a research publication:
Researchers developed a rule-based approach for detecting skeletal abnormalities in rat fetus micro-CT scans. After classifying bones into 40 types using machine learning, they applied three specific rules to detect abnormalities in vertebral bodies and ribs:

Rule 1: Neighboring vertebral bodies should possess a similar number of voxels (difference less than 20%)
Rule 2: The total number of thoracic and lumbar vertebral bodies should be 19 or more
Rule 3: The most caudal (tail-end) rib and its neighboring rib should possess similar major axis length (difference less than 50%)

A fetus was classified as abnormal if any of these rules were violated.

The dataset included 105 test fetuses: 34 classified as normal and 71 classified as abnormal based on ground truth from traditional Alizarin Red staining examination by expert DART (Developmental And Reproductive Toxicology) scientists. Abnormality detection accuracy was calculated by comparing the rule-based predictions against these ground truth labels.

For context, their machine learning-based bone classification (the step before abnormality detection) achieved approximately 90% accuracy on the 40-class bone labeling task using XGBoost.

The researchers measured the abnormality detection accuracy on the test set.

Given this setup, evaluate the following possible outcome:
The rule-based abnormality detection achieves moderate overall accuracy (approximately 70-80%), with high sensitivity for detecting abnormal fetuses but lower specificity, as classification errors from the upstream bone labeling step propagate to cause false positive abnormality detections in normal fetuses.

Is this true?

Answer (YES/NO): NO